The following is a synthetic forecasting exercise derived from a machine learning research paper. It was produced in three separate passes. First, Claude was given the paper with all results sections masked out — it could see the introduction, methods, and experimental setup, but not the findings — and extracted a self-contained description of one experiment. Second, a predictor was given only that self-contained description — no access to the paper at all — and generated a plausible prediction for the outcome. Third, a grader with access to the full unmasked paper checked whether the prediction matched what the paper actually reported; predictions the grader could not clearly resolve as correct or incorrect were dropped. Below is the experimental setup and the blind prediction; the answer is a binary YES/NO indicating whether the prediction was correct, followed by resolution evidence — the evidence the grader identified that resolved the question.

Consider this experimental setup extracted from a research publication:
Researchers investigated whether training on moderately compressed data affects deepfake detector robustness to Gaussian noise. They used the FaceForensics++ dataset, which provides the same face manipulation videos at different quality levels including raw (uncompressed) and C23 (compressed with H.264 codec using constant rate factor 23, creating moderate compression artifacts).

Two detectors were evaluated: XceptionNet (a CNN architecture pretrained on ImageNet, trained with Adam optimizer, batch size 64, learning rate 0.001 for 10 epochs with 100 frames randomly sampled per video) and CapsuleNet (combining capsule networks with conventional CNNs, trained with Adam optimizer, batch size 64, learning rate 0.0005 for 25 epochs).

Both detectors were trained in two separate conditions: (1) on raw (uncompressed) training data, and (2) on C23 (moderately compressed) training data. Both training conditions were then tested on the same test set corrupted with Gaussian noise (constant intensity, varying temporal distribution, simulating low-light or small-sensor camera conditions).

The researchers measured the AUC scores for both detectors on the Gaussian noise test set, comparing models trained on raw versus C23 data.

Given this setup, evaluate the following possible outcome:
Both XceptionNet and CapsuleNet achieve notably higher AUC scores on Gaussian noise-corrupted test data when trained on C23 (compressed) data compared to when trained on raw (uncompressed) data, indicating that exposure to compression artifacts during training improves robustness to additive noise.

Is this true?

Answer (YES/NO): NO